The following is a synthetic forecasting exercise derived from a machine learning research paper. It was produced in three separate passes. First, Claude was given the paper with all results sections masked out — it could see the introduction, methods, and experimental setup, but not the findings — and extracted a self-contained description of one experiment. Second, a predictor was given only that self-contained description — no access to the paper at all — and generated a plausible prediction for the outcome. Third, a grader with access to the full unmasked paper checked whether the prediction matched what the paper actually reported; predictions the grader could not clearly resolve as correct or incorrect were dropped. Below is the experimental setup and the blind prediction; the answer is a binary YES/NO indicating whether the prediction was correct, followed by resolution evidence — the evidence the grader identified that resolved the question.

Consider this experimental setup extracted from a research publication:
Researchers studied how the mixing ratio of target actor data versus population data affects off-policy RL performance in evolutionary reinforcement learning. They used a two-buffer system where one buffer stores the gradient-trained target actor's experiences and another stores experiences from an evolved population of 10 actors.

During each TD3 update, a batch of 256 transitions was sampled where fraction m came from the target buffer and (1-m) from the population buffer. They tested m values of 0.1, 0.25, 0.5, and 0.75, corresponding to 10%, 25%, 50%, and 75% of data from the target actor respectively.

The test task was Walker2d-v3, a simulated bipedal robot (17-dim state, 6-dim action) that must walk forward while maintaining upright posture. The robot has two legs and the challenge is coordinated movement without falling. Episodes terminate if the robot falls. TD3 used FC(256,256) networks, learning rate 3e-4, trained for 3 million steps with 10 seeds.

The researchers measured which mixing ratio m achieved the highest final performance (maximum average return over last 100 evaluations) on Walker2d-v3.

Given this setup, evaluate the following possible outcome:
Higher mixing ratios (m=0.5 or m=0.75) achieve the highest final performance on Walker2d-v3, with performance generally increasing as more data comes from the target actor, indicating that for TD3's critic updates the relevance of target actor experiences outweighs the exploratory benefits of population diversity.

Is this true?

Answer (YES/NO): NO